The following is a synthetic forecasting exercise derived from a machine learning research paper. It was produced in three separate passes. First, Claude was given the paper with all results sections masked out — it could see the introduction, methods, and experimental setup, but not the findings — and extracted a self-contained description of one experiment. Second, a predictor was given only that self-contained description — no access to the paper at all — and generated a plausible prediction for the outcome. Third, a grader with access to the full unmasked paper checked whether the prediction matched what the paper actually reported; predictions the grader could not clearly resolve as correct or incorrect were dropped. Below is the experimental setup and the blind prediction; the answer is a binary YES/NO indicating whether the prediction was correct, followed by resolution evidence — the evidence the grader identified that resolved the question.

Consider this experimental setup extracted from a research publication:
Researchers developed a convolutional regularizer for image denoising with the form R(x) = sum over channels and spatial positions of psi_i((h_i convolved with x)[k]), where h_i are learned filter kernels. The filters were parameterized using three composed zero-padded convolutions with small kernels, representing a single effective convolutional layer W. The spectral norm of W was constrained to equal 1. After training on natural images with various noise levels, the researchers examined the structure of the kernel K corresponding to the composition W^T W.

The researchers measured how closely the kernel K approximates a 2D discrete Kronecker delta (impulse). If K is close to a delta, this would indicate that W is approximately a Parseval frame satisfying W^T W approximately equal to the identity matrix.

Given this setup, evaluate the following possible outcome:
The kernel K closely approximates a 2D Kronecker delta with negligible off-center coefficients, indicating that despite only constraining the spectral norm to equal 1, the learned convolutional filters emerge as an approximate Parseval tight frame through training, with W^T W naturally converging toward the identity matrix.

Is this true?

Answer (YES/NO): YES